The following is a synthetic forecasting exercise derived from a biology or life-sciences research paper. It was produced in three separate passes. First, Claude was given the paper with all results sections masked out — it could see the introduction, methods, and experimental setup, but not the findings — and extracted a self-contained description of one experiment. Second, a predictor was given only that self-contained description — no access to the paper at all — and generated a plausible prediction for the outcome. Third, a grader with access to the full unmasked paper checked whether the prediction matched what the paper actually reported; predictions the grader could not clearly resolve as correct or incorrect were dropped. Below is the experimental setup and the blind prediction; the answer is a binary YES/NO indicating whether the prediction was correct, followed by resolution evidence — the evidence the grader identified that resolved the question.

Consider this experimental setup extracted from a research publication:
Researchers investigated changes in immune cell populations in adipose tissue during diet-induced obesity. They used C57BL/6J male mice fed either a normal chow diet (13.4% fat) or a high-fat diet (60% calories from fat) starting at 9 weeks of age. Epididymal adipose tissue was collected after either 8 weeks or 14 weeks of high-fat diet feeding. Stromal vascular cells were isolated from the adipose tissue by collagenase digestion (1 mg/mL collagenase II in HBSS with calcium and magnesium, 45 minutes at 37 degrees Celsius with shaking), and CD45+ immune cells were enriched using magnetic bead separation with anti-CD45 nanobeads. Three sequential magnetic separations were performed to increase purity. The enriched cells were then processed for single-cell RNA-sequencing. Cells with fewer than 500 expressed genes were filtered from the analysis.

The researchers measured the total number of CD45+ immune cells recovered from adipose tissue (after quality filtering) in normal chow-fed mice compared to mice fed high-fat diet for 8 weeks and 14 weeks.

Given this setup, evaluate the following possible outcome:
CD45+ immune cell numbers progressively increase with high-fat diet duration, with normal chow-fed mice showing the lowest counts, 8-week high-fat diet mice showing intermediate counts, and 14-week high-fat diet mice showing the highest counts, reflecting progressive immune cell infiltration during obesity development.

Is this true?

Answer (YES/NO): NO